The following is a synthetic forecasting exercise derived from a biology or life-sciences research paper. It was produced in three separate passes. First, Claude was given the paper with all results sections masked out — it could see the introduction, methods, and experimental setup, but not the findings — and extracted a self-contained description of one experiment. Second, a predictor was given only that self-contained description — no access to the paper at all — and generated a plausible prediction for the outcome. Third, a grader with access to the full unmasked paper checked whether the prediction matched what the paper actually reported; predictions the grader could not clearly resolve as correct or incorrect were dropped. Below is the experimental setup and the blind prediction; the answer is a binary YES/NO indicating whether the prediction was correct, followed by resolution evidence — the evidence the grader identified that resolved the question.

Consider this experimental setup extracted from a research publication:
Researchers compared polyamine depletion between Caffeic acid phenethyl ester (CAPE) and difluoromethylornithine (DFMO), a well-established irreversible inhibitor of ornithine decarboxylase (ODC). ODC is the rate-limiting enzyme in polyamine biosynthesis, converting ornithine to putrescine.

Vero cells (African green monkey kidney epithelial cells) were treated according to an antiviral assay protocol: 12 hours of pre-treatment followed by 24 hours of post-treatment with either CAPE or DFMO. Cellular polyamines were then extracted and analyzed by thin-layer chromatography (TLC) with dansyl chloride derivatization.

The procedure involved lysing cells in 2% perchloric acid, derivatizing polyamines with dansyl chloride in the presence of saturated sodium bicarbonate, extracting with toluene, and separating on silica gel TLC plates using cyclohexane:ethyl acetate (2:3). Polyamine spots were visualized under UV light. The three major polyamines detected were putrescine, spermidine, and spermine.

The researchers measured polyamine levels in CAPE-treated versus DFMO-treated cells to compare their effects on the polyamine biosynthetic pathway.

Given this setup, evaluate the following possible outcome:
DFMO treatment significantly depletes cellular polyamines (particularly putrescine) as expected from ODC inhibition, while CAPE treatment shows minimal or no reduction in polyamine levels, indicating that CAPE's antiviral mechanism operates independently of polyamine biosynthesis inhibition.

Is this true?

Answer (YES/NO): NO